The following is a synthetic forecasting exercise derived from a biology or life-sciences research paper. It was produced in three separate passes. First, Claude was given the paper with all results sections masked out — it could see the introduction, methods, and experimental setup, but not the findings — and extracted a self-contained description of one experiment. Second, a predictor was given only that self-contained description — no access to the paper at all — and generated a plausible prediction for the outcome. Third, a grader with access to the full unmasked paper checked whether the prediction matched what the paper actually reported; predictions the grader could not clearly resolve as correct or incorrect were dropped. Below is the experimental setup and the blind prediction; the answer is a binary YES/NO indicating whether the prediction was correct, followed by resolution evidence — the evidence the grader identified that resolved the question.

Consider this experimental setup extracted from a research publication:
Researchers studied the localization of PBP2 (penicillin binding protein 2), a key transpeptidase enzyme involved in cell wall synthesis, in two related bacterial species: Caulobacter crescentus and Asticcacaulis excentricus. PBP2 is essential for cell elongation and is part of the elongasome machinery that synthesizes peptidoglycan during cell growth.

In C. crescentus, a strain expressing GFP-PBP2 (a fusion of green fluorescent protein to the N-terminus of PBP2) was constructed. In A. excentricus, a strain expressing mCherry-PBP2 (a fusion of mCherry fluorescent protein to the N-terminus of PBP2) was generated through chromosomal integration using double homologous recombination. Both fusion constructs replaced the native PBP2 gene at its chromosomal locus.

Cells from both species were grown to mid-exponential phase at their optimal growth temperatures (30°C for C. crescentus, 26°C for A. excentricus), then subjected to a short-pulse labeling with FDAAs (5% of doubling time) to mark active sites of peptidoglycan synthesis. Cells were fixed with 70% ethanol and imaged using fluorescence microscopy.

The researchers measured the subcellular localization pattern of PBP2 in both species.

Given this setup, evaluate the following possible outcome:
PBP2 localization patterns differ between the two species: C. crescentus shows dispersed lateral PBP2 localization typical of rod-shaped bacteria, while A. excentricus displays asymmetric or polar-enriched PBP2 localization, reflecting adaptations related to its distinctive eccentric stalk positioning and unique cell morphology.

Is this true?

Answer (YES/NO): NO